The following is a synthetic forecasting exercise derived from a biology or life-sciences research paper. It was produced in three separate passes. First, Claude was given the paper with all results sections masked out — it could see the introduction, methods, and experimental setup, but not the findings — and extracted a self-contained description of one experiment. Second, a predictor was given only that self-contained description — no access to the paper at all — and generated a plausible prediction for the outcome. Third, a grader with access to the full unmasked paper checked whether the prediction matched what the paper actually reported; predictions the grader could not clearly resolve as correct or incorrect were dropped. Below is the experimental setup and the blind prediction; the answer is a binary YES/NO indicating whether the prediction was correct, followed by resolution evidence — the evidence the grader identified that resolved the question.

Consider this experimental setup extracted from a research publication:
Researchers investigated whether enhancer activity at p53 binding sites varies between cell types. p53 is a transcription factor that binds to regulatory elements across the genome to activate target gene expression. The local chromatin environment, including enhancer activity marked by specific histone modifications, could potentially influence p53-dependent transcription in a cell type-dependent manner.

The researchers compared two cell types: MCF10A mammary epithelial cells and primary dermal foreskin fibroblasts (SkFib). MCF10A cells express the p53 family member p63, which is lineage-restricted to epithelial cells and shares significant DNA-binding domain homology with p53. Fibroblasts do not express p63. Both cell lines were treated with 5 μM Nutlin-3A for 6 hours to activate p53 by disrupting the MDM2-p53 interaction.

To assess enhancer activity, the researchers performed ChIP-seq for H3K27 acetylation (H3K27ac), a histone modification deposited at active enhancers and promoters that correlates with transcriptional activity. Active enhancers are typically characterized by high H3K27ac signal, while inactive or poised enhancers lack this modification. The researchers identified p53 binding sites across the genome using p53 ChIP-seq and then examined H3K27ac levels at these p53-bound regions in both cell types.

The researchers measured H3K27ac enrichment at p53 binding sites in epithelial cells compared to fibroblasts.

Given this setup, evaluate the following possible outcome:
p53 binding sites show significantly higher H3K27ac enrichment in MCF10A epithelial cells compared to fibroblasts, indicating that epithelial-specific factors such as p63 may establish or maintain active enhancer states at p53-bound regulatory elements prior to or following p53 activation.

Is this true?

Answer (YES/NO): YES